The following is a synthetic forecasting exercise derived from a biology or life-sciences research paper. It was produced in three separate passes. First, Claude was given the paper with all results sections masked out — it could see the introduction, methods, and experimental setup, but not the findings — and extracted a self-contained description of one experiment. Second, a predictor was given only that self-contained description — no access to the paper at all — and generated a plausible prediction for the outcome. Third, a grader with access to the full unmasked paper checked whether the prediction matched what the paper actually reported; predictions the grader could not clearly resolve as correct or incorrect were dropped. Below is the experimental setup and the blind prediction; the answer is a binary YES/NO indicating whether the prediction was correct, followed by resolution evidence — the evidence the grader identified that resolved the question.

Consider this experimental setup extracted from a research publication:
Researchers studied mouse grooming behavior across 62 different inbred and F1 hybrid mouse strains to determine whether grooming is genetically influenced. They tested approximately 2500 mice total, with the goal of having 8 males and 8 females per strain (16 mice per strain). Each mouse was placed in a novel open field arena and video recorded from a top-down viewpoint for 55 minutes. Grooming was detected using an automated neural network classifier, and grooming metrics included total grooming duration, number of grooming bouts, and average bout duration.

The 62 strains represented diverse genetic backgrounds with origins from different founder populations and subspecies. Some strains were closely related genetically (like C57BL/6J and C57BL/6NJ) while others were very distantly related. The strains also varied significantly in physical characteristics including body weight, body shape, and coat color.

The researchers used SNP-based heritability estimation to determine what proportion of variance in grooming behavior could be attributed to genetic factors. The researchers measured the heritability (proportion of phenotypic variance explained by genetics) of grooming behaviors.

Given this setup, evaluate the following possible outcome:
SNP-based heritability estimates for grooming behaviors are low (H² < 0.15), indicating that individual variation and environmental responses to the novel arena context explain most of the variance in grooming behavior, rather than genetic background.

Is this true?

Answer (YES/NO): NO